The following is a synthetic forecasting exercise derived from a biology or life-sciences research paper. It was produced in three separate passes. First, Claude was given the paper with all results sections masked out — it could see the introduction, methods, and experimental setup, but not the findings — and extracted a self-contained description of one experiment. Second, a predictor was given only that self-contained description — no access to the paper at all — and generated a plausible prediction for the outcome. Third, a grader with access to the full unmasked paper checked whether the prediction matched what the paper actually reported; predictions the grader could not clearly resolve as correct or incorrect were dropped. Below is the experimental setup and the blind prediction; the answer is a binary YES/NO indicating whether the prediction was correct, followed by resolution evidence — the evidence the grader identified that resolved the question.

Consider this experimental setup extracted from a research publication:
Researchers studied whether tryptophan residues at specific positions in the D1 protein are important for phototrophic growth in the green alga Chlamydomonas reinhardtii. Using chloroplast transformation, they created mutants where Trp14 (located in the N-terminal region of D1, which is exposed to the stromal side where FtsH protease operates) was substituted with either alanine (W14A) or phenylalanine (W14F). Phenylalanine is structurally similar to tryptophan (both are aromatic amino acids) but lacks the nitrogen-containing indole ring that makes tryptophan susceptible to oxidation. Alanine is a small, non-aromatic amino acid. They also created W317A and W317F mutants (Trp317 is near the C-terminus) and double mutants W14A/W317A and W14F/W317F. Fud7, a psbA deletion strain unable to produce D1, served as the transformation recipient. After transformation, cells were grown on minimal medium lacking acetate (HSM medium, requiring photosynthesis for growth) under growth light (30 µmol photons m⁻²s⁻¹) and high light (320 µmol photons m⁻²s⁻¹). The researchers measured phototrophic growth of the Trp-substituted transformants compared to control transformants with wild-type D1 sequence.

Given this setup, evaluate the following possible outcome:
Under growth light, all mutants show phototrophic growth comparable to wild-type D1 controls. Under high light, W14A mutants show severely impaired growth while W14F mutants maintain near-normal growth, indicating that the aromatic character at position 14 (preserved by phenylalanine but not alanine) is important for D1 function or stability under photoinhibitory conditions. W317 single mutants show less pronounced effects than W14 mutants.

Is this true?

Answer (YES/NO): NO